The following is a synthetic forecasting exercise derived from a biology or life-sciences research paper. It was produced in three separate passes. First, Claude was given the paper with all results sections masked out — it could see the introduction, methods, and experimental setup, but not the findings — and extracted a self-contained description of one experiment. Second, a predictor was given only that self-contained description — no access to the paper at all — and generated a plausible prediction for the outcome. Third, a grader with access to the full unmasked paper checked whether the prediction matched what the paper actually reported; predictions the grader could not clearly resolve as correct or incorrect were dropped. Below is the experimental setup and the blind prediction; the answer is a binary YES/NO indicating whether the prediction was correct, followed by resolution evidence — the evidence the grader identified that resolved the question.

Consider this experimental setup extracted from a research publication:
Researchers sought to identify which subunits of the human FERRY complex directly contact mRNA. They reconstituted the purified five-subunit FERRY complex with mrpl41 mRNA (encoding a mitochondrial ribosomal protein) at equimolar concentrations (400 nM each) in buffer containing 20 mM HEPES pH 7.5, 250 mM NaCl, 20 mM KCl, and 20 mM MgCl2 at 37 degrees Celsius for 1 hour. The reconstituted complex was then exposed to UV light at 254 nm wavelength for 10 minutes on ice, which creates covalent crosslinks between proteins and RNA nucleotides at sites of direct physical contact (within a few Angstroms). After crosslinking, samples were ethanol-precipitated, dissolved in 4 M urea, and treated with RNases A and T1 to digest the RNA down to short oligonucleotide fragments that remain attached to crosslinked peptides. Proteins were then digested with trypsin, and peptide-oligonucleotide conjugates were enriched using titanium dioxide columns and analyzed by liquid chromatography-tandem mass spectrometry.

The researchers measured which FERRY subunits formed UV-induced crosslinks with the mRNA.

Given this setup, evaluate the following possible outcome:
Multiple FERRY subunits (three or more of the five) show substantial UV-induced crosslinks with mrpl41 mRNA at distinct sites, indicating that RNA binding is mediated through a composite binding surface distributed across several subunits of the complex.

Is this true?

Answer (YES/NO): NO